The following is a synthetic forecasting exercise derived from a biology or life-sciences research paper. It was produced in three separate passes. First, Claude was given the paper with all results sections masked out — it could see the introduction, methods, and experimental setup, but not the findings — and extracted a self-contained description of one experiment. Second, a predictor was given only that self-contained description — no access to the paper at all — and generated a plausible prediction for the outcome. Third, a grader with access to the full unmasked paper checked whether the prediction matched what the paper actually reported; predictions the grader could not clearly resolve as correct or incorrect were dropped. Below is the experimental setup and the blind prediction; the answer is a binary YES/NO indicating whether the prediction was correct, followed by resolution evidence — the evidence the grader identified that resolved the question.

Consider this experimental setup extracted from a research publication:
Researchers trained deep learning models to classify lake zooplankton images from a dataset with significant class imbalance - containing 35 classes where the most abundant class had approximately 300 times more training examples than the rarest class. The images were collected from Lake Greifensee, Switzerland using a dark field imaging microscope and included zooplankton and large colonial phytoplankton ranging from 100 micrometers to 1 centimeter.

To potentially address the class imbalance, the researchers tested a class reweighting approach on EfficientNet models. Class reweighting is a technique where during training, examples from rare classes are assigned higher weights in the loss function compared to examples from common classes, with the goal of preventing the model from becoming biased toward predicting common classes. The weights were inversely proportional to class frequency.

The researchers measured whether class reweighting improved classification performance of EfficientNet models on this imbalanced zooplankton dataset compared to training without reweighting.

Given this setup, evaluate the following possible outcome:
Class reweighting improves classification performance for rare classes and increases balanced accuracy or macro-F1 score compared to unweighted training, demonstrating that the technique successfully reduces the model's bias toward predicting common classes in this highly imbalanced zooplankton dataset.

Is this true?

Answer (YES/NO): NO